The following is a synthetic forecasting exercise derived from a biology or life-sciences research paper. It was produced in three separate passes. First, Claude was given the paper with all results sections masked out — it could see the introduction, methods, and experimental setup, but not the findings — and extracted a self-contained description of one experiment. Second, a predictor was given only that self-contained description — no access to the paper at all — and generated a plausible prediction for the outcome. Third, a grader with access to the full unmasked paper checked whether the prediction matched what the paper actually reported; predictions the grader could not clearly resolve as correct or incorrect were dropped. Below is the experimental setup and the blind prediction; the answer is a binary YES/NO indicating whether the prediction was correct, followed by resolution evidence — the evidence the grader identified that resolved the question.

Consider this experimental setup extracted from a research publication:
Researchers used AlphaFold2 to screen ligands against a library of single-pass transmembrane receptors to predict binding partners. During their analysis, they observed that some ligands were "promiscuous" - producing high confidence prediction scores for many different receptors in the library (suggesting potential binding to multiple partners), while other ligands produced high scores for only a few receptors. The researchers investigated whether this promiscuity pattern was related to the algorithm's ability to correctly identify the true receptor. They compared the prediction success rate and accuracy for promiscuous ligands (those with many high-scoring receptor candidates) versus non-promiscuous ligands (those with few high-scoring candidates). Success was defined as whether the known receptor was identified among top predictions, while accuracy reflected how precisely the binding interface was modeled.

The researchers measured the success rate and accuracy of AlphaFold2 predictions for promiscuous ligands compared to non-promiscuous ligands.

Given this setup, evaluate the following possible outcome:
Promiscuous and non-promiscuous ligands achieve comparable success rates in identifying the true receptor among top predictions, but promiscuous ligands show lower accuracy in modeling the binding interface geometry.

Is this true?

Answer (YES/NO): NO